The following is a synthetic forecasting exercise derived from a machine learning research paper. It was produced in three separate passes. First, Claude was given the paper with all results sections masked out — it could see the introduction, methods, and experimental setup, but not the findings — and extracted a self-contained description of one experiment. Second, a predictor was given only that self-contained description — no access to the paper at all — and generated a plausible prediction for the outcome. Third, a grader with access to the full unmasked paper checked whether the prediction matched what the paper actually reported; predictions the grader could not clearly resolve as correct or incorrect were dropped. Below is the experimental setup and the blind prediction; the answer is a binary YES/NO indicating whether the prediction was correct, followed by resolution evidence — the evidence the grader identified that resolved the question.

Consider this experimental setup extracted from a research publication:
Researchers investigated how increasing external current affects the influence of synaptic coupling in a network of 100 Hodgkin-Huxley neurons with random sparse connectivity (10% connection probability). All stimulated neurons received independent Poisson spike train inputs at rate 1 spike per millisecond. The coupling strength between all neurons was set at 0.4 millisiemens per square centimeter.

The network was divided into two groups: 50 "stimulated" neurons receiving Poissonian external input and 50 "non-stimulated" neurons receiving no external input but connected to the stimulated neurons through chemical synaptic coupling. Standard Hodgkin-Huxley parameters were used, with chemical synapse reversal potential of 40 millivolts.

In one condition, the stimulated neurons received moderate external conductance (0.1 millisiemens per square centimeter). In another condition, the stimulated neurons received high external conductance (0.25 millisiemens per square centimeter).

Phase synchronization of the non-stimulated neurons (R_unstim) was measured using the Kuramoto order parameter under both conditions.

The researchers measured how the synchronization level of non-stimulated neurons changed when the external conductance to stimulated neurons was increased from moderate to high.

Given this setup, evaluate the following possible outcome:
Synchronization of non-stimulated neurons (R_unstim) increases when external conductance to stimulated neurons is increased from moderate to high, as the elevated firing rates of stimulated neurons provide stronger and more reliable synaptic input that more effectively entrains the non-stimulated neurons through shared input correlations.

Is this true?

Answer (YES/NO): NO